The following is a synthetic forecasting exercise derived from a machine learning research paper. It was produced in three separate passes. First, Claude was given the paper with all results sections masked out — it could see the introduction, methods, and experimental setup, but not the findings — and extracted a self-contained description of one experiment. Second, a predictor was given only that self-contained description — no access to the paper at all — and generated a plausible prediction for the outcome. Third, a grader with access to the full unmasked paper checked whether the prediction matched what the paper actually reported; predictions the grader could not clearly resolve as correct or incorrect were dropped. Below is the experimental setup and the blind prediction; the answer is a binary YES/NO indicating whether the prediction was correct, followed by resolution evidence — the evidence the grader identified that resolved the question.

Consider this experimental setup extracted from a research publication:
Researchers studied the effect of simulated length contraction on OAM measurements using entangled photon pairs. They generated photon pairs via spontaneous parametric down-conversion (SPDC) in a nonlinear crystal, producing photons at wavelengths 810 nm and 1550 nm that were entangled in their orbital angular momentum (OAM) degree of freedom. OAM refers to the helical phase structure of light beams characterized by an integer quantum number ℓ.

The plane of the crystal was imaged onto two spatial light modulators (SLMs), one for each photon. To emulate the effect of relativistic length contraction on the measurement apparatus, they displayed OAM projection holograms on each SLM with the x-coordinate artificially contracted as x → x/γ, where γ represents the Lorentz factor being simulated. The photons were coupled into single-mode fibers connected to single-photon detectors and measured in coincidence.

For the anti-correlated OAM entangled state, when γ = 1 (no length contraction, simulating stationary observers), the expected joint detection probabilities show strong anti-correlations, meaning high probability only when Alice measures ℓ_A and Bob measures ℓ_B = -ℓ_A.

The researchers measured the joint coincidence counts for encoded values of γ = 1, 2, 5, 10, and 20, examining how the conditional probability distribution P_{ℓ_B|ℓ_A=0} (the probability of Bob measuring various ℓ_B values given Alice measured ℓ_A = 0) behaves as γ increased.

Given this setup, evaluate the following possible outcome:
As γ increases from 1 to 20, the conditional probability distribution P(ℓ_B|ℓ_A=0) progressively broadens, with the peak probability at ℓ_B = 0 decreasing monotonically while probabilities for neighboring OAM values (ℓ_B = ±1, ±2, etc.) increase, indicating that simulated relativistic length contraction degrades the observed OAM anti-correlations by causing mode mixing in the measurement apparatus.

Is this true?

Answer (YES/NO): NO